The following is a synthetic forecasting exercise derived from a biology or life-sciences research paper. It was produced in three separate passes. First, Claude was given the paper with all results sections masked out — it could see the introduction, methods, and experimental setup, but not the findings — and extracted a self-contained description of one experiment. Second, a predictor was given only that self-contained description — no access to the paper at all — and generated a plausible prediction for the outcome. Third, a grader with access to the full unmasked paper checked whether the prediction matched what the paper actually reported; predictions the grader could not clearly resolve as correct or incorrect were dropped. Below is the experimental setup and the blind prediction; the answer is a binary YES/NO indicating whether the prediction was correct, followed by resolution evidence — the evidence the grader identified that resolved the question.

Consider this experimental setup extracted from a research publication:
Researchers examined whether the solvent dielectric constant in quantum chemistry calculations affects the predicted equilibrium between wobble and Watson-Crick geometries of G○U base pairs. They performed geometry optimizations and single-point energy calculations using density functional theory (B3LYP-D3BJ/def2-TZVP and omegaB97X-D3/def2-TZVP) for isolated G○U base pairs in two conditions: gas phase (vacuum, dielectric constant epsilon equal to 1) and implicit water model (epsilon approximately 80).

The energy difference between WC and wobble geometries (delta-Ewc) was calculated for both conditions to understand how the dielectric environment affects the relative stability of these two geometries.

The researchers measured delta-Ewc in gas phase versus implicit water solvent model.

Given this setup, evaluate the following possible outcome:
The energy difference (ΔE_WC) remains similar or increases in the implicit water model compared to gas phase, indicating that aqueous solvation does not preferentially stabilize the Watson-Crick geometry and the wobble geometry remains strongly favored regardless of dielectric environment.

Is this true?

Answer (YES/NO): NO